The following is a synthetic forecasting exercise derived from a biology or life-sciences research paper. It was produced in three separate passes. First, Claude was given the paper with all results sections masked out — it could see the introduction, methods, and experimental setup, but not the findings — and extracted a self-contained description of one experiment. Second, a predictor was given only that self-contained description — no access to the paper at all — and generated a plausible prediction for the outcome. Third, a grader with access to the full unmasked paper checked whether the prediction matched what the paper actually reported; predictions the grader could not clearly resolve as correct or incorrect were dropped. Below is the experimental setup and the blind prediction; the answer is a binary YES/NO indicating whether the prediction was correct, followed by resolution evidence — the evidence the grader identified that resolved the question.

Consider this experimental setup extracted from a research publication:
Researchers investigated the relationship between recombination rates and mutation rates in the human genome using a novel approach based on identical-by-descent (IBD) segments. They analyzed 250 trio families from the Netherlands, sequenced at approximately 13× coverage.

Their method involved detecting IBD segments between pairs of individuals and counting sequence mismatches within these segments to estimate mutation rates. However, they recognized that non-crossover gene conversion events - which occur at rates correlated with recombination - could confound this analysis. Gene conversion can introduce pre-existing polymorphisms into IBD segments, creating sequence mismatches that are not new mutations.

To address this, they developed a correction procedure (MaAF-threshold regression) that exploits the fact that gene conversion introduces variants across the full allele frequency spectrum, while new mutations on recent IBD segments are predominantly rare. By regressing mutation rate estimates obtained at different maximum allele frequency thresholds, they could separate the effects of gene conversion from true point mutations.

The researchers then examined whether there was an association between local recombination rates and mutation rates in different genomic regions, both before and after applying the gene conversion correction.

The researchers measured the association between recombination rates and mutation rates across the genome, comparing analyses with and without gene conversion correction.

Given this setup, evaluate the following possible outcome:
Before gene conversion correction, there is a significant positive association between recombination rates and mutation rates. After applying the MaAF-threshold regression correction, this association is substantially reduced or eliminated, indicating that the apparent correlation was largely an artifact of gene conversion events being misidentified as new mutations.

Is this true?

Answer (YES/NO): YES